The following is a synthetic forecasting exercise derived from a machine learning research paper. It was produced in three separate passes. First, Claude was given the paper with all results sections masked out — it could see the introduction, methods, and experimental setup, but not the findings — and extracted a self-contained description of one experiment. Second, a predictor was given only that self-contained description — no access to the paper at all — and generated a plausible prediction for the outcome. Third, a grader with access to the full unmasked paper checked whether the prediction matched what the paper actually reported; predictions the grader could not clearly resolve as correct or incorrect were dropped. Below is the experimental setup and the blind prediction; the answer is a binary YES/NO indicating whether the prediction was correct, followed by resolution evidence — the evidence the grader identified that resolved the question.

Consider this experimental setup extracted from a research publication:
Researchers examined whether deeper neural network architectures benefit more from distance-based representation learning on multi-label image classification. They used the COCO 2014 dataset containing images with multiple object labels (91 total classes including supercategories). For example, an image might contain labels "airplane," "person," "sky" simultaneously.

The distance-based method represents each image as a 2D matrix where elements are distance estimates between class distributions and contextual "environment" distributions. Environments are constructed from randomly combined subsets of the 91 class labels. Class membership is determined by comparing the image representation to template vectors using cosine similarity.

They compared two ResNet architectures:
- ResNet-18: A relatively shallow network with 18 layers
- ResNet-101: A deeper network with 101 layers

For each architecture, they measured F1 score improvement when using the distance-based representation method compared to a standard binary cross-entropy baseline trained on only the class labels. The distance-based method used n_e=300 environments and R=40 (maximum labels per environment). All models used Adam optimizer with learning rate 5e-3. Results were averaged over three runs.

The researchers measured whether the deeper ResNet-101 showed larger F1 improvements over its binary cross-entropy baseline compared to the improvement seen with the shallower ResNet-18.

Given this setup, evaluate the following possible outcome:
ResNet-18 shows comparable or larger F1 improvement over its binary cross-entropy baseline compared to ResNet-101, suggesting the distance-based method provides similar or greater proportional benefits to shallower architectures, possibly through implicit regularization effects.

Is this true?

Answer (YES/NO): NO